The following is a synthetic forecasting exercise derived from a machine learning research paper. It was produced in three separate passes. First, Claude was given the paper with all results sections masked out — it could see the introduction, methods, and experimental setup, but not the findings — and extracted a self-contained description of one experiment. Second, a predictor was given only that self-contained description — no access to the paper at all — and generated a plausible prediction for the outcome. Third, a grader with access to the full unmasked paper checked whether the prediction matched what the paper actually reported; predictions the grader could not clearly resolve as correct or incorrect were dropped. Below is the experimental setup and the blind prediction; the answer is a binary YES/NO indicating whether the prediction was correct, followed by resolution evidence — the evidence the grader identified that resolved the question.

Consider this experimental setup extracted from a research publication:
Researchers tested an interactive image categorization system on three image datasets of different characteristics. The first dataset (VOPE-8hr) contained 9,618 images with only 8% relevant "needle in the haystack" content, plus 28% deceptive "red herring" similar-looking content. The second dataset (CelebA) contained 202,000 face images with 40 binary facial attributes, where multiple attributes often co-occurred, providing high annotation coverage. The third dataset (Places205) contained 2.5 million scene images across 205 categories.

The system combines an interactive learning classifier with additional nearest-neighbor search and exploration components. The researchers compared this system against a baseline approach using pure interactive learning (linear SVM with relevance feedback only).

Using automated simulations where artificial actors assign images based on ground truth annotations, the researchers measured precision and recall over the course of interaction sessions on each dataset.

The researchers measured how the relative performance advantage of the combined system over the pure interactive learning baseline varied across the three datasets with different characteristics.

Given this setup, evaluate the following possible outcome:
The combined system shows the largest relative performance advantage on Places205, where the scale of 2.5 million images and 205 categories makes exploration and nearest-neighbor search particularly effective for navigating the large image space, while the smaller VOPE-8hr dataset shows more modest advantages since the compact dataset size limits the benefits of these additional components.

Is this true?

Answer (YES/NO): NO